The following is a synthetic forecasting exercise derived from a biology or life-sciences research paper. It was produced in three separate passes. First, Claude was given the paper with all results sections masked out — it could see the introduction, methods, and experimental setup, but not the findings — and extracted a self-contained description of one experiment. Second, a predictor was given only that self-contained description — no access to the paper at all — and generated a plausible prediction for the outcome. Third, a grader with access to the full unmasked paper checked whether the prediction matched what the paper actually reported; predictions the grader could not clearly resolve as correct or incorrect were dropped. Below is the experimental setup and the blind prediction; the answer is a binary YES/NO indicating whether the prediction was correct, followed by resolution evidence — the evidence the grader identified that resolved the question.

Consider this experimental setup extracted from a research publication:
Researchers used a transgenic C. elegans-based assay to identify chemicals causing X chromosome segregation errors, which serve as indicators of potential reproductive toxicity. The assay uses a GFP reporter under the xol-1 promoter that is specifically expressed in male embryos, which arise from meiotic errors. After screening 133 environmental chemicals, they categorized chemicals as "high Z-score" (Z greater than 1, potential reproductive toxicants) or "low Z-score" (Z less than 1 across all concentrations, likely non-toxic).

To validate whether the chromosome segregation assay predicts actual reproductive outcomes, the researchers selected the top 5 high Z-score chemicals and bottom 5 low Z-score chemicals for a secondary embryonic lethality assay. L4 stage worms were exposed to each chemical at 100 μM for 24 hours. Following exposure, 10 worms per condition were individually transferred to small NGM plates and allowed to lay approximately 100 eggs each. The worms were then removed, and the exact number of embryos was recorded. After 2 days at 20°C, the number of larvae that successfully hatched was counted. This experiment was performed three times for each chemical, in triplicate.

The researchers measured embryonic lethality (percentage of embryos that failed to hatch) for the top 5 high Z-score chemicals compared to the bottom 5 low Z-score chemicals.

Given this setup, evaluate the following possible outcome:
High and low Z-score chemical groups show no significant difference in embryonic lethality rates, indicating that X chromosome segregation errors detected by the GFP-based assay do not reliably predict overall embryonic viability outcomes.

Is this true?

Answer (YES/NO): NO